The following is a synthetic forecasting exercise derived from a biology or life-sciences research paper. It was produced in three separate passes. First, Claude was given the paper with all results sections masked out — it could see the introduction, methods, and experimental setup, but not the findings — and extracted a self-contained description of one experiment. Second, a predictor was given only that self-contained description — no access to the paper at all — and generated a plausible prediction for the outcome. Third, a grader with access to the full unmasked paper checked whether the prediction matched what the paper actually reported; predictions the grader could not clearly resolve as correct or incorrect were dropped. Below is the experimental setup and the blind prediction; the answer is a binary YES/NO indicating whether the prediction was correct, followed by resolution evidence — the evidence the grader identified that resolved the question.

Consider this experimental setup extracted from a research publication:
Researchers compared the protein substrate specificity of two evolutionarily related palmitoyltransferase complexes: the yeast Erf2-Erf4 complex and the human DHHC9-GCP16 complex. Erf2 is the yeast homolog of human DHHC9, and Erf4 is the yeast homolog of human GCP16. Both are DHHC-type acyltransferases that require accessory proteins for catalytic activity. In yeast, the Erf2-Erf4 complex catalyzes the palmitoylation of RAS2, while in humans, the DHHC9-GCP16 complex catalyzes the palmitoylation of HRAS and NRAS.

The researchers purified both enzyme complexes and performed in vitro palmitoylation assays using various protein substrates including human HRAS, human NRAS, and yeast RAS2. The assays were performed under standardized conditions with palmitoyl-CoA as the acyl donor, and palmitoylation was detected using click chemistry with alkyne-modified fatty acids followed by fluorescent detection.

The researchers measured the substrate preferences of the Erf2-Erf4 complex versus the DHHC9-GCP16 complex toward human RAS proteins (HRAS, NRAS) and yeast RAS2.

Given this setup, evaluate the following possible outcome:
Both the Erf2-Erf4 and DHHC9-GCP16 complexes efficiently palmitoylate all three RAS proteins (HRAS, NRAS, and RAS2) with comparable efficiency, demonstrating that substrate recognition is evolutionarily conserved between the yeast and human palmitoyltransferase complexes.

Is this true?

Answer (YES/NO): NO